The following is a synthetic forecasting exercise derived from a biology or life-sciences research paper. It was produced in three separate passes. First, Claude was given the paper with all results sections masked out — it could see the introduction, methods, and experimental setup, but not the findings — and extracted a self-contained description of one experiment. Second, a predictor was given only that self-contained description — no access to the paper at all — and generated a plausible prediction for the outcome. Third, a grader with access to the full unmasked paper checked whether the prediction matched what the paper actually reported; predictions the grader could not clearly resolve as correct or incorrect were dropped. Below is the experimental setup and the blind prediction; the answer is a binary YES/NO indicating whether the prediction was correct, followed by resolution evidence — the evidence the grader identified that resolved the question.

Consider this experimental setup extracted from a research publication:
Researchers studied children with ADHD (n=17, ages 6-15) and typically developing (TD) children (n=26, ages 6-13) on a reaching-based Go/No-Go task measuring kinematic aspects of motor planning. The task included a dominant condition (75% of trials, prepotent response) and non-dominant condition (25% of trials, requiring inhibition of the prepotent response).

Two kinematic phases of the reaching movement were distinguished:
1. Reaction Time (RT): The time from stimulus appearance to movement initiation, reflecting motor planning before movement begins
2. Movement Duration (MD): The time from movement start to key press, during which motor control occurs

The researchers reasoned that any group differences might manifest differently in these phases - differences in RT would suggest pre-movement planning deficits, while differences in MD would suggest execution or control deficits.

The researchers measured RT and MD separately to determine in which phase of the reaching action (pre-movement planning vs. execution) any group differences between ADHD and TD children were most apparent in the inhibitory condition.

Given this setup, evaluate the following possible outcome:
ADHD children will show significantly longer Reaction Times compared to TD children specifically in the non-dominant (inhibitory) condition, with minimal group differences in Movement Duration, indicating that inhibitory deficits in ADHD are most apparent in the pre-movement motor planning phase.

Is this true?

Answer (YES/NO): NO